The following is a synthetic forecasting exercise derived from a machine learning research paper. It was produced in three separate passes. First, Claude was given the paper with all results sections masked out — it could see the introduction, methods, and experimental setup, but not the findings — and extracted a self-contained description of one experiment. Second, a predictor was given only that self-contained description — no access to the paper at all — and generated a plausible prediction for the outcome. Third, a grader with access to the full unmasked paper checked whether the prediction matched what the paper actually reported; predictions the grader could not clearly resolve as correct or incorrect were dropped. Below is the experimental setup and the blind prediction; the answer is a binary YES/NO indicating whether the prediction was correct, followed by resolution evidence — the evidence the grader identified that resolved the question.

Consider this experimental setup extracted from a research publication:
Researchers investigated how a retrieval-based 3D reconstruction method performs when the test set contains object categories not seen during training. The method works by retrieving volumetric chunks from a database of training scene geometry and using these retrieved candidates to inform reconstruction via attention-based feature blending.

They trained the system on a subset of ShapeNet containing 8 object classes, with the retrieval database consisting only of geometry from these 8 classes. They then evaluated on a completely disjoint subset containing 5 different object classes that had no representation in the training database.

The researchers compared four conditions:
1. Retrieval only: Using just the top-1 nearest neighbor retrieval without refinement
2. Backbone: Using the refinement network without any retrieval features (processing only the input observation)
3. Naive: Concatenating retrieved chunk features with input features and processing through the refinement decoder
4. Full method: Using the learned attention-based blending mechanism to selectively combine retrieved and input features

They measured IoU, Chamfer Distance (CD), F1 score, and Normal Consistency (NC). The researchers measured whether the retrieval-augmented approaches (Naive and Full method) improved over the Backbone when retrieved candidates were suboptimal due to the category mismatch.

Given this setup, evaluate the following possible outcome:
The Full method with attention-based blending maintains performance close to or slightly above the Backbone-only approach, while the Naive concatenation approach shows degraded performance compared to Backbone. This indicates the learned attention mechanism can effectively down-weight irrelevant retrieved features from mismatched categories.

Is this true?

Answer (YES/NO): YES